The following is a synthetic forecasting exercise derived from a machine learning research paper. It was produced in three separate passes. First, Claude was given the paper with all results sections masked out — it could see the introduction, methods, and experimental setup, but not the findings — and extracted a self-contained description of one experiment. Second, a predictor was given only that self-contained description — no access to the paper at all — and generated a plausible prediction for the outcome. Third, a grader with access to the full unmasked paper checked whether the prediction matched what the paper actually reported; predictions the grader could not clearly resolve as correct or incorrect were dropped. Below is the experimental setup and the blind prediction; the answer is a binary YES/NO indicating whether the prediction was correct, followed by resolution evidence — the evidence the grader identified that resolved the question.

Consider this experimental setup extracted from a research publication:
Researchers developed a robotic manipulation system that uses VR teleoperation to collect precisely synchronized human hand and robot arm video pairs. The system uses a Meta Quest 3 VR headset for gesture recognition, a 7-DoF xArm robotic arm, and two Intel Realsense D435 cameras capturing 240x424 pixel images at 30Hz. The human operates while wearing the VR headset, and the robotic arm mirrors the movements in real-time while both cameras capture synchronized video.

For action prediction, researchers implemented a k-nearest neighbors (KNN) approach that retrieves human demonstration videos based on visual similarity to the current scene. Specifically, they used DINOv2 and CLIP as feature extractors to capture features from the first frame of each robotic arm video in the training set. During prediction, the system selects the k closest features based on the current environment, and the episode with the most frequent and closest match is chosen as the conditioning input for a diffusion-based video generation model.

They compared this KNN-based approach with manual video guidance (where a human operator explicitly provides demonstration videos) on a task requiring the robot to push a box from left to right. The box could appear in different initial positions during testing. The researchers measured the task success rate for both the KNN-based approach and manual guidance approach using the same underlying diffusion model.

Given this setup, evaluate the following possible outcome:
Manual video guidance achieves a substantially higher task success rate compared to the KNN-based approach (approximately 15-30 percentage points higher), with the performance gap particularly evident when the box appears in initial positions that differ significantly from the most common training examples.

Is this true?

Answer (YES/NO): NO